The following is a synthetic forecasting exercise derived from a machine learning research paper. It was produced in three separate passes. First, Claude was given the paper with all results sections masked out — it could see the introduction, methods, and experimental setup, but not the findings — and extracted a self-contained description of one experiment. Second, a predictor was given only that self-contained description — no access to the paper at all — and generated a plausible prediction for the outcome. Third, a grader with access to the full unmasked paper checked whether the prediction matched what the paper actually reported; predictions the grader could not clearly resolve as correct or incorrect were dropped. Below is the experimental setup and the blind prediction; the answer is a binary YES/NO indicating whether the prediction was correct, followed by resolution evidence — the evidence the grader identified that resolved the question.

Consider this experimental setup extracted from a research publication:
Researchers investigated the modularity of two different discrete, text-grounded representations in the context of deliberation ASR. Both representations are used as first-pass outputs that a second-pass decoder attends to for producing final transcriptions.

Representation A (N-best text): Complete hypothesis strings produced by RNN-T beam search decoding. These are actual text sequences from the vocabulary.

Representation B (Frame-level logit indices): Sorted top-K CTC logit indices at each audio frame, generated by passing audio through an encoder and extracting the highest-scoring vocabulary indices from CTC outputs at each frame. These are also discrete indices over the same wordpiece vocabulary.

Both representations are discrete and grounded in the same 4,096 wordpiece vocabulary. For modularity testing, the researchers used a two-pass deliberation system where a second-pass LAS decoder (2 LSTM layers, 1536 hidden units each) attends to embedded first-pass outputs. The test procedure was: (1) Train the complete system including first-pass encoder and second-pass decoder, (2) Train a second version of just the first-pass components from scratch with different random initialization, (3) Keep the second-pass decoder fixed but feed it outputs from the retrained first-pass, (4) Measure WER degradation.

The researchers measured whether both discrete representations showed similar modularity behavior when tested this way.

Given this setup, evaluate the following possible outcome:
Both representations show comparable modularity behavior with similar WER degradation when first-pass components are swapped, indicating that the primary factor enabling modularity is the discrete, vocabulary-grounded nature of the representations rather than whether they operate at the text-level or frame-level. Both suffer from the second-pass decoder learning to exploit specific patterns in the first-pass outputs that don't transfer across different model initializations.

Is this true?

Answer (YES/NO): NO